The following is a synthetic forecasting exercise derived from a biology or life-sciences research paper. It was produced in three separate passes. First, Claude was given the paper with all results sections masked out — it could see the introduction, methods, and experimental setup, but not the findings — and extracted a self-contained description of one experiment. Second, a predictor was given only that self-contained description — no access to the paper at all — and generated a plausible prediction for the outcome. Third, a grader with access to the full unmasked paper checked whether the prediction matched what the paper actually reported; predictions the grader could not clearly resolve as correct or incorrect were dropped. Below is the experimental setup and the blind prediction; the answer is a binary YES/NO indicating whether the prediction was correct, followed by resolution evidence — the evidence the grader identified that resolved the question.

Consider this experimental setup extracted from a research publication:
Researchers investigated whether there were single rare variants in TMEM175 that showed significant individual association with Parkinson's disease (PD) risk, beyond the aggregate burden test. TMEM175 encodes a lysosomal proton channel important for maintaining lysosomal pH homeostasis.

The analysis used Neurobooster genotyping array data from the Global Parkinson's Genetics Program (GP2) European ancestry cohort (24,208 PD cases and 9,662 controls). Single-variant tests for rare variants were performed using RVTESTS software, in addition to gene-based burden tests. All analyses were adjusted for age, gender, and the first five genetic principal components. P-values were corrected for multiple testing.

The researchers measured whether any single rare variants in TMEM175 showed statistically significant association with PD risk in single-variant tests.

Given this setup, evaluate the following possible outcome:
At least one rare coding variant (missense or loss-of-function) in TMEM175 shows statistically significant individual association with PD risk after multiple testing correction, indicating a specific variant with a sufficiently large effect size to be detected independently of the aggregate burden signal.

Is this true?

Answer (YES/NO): NO